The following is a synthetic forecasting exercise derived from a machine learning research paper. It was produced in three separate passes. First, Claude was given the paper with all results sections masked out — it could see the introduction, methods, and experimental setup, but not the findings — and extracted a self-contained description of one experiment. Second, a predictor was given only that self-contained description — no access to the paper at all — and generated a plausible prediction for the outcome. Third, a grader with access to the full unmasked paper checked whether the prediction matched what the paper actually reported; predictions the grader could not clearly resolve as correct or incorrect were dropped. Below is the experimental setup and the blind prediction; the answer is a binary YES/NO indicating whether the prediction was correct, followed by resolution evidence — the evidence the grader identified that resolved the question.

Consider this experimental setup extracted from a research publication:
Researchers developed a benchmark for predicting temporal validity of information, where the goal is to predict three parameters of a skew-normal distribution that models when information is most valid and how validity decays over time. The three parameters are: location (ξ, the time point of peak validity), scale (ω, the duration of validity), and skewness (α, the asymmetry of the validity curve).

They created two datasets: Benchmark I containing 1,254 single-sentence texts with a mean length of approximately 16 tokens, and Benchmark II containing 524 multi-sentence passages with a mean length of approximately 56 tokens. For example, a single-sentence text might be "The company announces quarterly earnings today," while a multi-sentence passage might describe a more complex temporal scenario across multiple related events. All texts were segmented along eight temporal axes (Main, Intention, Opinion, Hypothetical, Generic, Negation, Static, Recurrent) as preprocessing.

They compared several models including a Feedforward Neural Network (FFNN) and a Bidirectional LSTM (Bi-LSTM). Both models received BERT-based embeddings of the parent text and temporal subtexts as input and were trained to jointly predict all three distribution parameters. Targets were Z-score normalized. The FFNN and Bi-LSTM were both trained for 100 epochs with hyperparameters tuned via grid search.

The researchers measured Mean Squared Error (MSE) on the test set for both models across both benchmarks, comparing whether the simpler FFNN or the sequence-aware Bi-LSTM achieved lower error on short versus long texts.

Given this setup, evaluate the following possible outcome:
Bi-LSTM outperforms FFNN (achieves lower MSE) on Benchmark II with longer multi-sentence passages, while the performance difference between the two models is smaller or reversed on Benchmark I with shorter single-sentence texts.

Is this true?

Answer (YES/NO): YES